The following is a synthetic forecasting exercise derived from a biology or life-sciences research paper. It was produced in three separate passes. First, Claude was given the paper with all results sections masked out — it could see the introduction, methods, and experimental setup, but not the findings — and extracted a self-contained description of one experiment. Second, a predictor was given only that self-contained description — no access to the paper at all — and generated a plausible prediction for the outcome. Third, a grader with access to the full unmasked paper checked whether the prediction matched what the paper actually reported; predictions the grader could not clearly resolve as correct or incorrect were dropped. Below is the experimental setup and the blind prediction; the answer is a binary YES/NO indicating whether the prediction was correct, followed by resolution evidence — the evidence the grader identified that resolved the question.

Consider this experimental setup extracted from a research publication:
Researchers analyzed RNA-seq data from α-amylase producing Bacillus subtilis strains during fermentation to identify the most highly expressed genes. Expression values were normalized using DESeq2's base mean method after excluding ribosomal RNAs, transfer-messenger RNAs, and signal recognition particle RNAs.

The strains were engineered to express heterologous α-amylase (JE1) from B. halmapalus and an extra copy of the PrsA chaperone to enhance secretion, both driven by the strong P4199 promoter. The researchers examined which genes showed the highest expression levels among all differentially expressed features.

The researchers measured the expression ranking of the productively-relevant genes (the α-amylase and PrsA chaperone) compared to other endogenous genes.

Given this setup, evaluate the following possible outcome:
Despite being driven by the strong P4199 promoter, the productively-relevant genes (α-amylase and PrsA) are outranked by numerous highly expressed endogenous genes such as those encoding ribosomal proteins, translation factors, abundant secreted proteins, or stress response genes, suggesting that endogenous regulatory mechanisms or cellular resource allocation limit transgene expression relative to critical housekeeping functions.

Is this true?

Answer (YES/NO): NO